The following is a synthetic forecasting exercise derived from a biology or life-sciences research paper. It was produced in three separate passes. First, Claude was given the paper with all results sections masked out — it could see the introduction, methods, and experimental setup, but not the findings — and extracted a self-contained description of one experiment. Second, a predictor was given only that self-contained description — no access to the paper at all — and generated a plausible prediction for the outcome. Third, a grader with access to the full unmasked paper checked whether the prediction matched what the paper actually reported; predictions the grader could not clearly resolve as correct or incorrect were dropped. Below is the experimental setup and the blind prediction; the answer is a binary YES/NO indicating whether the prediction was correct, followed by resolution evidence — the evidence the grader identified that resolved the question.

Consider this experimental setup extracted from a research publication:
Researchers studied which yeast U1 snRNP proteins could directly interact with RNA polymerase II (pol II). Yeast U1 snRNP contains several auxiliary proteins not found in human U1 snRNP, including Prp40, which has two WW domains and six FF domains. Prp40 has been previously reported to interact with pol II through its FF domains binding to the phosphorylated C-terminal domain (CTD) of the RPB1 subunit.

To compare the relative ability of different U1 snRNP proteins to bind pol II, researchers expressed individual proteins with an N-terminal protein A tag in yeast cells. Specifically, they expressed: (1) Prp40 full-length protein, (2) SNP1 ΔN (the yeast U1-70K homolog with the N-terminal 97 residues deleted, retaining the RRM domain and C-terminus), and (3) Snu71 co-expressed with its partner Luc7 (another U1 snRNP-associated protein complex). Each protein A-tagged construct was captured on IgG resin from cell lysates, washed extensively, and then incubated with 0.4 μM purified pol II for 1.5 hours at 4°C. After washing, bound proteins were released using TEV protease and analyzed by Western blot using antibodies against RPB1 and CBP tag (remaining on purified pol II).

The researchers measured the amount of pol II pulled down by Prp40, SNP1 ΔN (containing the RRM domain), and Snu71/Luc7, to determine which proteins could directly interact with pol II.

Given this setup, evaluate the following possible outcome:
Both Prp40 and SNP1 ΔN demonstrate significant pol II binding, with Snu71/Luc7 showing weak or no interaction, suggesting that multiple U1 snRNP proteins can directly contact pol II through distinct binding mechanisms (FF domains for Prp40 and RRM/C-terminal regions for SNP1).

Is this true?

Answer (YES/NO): NO